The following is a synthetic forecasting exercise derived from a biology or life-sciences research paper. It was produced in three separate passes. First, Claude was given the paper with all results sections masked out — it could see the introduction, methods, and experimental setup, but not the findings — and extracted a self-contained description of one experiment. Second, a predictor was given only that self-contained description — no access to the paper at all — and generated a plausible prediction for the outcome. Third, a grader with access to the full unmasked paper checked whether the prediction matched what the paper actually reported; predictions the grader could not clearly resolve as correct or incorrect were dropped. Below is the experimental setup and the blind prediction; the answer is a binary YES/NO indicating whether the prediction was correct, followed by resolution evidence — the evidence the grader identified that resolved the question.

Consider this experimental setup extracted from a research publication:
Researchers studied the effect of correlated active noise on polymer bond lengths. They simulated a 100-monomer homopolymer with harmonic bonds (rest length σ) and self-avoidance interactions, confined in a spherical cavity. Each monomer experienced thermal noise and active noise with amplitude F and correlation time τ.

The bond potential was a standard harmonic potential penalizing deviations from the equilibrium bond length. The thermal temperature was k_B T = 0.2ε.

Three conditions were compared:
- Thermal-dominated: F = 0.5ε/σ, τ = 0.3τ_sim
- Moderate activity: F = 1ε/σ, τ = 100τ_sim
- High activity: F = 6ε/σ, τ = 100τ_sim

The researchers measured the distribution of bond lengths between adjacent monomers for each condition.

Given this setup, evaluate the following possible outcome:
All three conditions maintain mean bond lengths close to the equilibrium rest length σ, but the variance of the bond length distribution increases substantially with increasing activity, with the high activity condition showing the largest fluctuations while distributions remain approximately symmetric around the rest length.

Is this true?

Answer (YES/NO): NO